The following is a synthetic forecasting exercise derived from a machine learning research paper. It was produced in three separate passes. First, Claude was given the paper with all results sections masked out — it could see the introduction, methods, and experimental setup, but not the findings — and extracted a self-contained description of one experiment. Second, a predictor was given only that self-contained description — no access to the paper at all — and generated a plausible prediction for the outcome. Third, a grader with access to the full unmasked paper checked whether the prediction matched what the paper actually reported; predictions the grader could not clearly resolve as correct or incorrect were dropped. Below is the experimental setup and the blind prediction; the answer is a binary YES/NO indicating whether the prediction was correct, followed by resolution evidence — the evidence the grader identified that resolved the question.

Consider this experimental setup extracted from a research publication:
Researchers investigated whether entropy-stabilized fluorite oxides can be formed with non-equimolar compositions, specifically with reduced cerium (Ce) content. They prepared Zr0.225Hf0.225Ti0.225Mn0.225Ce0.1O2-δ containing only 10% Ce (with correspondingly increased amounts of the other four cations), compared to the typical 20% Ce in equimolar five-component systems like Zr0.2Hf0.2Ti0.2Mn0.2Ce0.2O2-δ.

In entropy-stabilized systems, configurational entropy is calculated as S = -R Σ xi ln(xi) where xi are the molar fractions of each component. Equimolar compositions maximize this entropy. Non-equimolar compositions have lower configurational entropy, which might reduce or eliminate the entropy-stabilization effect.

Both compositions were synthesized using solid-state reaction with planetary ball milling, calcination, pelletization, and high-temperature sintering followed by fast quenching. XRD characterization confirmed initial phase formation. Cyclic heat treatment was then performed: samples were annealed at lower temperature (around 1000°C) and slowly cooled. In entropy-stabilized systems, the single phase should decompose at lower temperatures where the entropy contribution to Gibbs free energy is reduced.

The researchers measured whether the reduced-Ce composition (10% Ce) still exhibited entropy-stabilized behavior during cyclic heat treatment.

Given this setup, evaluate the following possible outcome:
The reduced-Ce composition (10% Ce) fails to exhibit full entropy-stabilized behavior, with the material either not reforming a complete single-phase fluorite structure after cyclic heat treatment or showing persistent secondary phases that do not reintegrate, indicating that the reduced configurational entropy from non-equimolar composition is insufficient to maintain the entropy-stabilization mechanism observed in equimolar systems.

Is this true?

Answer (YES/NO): NO